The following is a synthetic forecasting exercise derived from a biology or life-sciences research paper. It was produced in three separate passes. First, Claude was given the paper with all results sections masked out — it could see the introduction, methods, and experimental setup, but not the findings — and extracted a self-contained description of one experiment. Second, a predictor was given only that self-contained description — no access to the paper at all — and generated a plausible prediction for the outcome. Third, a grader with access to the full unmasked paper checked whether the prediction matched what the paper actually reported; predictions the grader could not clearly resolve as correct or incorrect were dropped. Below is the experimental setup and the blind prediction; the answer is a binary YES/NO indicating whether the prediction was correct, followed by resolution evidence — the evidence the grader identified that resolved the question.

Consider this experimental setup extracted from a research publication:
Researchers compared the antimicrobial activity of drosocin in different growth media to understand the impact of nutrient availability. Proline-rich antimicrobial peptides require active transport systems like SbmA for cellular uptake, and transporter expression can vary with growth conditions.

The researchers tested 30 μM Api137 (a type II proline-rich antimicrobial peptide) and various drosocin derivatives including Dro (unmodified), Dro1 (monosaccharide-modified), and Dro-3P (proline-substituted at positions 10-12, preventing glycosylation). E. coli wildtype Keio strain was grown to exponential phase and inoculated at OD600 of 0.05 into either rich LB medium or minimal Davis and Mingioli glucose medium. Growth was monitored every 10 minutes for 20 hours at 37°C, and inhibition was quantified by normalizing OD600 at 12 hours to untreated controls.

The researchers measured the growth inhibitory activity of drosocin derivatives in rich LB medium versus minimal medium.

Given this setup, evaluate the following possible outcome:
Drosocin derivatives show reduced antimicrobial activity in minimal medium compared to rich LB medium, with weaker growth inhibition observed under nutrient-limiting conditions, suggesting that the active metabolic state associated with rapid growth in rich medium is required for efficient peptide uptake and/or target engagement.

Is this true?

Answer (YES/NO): NO